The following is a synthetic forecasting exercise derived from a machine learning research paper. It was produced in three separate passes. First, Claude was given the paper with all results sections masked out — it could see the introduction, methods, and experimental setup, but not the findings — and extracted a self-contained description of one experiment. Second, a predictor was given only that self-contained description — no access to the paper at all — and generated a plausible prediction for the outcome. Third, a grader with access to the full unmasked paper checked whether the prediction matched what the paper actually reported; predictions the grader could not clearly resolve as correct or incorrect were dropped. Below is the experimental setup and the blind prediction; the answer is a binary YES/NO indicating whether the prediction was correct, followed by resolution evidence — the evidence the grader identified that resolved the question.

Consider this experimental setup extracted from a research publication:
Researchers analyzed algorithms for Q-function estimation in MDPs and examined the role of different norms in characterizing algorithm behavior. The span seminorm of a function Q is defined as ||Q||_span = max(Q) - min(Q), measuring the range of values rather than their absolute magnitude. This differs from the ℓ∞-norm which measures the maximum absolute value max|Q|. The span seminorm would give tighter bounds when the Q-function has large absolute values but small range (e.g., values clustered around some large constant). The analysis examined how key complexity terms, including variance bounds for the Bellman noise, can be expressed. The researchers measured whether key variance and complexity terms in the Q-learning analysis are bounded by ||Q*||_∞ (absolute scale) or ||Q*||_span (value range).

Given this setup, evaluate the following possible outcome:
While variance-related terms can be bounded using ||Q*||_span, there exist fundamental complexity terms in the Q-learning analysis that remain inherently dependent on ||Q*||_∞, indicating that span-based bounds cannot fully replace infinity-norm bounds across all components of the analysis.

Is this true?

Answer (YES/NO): YES